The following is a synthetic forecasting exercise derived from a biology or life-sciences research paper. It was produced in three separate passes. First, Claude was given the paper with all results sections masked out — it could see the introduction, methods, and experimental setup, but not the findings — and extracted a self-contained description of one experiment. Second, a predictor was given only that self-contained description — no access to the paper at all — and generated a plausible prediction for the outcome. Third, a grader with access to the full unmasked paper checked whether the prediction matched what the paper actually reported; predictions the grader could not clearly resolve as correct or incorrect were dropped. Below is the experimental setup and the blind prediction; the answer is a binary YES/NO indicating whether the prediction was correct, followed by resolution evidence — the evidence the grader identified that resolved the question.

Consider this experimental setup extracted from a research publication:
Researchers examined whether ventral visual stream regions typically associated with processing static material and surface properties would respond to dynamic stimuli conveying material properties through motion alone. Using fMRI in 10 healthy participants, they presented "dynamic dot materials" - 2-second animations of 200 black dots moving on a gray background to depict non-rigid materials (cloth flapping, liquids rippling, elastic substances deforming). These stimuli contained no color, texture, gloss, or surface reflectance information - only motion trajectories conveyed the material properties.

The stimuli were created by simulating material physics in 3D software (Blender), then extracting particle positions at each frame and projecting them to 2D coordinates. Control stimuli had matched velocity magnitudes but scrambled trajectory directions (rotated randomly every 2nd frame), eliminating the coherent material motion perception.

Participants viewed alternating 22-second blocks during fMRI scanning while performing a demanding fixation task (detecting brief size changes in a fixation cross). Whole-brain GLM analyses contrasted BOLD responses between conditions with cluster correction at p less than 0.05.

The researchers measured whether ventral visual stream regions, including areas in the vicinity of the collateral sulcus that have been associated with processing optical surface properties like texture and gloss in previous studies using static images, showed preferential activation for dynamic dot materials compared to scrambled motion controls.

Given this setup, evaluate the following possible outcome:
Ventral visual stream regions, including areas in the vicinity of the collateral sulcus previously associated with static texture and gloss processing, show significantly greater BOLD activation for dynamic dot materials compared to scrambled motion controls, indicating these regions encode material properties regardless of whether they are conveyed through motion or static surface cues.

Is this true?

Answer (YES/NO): YES